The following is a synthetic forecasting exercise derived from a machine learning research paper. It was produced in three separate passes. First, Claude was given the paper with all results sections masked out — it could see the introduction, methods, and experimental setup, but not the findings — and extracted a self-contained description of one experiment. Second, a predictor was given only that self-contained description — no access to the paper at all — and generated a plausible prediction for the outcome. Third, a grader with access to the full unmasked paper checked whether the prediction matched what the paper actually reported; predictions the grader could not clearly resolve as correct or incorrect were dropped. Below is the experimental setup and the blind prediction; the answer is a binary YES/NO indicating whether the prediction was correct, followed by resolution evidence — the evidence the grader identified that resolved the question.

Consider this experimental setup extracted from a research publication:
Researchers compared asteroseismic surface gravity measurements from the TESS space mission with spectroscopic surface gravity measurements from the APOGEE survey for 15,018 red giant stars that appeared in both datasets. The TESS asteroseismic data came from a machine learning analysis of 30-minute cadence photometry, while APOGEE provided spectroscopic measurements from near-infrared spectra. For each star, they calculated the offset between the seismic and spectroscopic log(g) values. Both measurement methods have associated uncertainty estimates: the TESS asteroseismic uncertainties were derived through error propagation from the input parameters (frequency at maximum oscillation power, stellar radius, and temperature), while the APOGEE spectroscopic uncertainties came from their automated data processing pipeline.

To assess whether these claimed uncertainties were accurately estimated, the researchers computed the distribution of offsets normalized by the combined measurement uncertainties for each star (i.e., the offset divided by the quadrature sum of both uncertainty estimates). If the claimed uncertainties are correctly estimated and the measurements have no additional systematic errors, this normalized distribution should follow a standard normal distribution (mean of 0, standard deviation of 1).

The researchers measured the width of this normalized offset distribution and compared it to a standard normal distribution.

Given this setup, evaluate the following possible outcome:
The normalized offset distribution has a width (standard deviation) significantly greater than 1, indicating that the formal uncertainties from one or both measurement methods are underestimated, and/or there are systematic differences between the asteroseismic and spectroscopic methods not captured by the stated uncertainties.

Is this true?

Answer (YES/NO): YES